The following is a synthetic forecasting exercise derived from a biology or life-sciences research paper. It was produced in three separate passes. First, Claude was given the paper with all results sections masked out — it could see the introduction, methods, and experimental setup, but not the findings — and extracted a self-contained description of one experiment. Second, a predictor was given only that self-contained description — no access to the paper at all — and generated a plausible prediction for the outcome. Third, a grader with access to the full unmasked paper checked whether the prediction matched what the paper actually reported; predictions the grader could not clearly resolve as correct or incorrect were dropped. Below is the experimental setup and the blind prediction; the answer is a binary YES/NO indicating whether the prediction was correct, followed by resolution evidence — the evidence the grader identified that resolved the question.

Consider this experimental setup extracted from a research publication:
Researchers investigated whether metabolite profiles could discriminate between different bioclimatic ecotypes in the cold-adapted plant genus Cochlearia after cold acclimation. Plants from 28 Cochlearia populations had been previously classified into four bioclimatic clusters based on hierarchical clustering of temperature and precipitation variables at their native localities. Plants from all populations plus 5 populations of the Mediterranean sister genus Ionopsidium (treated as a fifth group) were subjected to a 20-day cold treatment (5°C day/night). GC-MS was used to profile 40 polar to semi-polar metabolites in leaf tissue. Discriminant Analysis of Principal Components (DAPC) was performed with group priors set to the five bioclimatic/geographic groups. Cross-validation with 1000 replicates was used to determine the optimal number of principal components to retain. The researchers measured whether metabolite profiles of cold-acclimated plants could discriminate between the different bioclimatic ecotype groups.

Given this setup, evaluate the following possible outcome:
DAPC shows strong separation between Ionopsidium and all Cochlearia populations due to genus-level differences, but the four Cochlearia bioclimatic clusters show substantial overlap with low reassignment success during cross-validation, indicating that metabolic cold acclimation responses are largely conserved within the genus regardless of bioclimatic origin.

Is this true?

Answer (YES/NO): NO